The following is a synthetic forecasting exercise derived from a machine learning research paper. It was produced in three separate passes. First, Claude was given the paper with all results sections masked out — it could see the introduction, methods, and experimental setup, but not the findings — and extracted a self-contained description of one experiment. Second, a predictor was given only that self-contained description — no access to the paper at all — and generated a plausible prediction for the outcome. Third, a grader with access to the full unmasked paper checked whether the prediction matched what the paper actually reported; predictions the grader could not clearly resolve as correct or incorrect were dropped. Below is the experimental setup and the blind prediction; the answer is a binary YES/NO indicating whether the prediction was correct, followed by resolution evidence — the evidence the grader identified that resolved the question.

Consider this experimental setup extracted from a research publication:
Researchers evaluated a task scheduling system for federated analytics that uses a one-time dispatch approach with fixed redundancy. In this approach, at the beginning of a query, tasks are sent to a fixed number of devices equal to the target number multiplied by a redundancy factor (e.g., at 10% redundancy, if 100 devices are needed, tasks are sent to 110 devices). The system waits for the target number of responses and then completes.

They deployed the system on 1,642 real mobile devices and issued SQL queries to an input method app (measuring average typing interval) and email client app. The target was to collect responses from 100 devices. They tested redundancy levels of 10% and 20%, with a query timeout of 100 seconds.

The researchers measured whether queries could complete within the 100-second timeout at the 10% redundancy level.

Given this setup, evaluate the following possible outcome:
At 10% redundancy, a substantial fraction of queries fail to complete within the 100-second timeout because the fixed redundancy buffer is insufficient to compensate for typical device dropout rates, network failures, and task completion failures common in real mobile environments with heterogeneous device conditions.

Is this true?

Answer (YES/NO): YES